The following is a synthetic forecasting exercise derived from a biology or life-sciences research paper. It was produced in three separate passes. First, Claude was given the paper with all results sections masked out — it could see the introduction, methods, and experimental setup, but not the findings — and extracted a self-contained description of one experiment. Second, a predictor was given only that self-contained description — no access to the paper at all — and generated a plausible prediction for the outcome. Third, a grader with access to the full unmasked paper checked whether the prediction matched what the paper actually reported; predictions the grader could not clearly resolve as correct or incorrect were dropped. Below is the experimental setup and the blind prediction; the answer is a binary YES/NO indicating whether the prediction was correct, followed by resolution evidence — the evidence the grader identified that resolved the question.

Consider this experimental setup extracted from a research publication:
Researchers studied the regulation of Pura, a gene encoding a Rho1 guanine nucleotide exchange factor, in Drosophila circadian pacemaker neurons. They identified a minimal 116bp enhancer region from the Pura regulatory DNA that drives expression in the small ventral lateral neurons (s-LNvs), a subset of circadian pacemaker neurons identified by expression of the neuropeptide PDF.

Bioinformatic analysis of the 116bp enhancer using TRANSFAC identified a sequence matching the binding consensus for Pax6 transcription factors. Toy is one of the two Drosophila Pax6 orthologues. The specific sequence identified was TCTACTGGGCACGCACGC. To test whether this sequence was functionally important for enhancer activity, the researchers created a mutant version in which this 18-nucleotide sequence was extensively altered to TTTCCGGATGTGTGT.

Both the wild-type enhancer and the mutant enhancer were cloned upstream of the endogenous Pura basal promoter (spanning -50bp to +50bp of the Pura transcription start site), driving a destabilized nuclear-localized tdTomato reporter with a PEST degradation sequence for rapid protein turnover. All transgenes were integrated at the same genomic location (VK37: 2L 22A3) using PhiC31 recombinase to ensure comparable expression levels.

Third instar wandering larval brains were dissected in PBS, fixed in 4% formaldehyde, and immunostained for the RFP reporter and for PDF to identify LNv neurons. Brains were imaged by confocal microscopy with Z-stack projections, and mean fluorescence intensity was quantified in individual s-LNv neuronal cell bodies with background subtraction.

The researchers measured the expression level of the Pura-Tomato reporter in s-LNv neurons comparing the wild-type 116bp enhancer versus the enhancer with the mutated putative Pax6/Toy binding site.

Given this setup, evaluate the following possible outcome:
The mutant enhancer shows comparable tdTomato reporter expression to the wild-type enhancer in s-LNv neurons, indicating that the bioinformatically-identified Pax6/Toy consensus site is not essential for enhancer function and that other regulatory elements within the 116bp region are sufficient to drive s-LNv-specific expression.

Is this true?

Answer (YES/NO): NO